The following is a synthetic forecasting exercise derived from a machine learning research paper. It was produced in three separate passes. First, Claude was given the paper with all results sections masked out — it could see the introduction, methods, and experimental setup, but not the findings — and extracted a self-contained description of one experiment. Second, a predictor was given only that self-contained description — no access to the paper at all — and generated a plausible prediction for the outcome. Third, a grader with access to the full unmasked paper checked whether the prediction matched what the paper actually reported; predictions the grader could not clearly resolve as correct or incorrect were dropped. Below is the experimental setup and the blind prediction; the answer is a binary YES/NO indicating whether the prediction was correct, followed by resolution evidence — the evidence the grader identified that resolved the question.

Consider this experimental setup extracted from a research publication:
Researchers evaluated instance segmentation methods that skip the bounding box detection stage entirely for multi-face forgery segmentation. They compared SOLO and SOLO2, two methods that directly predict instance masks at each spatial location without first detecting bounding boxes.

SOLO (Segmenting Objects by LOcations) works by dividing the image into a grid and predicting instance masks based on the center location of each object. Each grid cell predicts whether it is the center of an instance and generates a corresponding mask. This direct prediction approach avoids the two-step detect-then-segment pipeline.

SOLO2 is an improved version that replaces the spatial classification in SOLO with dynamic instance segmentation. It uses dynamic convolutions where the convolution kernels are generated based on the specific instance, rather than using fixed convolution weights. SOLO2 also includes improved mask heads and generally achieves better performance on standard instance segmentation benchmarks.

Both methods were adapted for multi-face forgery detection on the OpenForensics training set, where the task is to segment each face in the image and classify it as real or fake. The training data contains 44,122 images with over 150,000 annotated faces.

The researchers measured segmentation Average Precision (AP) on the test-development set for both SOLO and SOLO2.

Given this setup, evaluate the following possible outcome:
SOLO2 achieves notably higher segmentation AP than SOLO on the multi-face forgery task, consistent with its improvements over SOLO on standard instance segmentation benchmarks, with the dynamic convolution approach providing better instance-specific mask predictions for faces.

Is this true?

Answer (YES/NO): NO